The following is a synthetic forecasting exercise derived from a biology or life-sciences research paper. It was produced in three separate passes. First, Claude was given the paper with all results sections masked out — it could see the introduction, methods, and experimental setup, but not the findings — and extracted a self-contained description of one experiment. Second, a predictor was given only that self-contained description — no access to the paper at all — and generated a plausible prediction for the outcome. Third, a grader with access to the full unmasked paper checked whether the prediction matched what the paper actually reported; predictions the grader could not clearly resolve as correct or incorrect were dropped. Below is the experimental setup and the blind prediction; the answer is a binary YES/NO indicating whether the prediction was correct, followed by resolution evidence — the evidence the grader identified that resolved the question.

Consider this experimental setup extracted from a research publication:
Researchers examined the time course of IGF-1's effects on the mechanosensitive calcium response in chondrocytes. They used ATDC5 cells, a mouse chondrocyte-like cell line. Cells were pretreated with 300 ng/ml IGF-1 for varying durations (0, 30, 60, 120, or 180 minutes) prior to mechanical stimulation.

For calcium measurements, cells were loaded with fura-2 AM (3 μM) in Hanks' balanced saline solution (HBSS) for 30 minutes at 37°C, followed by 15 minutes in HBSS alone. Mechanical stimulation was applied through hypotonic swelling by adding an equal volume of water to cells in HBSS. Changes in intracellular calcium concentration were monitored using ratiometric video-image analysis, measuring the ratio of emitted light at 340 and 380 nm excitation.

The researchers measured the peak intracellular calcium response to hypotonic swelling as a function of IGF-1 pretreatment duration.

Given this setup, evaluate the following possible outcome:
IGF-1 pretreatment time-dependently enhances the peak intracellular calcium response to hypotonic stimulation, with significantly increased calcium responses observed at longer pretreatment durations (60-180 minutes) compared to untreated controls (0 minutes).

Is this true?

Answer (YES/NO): NO